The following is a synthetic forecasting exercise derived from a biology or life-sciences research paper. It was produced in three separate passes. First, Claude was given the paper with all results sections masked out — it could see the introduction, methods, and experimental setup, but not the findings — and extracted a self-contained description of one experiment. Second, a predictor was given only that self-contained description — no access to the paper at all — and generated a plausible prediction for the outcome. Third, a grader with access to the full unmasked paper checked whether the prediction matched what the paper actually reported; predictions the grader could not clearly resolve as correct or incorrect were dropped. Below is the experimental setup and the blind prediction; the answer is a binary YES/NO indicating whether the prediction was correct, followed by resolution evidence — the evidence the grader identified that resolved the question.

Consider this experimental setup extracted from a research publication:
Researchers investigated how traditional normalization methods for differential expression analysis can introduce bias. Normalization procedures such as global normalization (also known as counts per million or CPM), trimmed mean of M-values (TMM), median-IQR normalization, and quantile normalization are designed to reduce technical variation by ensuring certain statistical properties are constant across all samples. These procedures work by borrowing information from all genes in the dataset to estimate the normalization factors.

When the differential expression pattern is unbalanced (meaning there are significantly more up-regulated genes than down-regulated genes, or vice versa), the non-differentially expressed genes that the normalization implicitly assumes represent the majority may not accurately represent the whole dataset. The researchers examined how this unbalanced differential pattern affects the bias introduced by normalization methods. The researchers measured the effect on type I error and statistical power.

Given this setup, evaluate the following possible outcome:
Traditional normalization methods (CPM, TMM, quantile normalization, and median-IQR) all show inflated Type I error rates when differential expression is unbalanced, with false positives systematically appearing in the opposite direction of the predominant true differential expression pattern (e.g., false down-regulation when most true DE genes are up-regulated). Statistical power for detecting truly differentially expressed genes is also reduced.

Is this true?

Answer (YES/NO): NO